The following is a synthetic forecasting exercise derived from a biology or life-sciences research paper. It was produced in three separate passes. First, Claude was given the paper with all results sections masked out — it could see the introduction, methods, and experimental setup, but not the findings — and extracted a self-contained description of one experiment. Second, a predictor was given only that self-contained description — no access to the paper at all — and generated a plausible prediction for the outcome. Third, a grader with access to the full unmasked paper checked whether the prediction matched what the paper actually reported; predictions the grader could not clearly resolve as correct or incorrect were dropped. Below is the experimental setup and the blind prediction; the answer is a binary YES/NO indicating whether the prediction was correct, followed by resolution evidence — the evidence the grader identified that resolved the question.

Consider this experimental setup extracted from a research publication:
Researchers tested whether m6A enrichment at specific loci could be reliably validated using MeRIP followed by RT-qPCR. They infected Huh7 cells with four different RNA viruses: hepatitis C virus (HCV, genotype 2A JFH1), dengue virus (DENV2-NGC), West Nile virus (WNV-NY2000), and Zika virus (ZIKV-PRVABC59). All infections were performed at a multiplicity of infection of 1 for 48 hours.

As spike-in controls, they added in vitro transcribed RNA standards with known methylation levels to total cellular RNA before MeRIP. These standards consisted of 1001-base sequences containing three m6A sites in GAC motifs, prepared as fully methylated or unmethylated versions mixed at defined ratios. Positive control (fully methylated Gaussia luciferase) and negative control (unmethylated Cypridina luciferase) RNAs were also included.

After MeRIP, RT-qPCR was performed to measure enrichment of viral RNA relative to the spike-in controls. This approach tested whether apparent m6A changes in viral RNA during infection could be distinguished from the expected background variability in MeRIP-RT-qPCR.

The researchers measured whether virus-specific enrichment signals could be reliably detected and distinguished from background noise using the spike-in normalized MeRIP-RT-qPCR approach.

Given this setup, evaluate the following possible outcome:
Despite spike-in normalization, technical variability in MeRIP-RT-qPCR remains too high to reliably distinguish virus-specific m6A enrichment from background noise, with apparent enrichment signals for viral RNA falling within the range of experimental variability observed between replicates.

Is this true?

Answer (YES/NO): NO